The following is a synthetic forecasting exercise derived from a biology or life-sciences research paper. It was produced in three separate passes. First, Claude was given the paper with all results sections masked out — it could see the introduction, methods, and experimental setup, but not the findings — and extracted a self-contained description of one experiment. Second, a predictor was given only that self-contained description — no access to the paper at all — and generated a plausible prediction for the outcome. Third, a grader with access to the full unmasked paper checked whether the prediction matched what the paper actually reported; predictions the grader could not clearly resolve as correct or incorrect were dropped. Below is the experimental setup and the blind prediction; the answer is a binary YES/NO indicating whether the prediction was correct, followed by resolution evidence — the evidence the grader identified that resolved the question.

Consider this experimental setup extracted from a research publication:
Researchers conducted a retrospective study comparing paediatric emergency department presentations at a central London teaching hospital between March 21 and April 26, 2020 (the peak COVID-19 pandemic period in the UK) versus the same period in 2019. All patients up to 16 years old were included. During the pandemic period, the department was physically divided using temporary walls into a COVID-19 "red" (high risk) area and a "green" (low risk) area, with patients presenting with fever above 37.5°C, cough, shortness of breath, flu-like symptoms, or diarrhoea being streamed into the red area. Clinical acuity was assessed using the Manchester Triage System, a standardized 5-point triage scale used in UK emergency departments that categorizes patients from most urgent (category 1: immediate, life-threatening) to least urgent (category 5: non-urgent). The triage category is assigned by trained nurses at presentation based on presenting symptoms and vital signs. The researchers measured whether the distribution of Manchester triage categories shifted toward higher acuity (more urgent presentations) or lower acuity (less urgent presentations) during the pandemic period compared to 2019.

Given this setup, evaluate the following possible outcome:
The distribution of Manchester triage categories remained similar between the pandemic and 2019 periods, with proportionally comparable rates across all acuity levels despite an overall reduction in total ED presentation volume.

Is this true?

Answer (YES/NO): NO